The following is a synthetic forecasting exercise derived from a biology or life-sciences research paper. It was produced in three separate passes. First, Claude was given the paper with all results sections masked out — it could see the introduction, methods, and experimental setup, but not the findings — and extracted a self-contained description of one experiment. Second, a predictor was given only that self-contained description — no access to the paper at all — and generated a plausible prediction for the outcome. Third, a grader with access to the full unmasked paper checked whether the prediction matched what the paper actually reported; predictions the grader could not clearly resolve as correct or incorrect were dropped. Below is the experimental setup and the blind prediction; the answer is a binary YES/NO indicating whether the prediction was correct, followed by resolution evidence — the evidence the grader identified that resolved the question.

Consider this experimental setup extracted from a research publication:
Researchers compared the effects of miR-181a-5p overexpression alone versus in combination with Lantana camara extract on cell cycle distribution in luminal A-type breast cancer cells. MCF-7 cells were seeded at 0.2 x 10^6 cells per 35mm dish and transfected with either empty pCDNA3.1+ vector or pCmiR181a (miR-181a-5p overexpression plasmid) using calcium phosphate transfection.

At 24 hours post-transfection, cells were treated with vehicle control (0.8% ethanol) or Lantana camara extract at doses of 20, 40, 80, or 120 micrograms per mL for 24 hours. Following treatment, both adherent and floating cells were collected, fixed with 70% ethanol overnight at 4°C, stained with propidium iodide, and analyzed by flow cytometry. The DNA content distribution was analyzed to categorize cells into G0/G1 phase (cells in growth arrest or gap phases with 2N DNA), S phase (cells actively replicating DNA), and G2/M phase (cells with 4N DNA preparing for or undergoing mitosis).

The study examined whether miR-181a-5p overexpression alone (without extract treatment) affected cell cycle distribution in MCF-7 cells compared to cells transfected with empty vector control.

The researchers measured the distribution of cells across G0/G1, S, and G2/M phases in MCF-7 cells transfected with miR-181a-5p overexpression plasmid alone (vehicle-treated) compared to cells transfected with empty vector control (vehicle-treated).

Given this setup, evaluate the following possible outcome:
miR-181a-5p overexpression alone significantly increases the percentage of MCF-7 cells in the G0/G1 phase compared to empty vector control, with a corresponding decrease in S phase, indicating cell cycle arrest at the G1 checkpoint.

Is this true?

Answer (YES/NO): NO